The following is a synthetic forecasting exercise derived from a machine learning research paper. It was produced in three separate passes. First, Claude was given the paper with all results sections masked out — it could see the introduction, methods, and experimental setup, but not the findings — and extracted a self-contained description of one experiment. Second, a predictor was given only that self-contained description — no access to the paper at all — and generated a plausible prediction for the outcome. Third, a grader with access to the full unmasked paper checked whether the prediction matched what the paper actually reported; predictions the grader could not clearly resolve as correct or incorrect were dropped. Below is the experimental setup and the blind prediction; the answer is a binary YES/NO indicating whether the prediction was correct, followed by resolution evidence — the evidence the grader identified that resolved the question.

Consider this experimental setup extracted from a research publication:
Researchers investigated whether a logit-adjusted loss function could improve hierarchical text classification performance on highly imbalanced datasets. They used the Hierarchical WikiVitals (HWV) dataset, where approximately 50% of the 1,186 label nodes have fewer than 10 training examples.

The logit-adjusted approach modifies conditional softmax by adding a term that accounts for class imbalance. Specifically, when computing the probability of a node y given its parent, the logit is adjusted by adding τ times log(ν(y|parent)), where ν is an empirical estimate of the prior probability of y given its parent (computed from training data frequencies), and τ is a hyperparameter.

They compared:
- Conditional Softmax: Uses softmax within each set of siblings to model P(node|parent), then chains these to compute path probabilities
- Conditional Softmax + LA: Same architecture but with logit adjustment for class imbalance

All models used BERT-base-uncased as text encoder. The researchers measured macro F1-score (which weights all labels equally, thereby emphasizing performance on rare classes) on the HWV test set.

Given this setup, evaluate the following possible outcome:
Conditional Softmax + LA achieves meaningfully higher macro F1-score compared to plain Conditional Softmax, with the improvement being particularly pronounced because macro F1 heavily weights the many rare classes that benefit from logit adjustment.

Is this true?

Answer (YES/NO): NO